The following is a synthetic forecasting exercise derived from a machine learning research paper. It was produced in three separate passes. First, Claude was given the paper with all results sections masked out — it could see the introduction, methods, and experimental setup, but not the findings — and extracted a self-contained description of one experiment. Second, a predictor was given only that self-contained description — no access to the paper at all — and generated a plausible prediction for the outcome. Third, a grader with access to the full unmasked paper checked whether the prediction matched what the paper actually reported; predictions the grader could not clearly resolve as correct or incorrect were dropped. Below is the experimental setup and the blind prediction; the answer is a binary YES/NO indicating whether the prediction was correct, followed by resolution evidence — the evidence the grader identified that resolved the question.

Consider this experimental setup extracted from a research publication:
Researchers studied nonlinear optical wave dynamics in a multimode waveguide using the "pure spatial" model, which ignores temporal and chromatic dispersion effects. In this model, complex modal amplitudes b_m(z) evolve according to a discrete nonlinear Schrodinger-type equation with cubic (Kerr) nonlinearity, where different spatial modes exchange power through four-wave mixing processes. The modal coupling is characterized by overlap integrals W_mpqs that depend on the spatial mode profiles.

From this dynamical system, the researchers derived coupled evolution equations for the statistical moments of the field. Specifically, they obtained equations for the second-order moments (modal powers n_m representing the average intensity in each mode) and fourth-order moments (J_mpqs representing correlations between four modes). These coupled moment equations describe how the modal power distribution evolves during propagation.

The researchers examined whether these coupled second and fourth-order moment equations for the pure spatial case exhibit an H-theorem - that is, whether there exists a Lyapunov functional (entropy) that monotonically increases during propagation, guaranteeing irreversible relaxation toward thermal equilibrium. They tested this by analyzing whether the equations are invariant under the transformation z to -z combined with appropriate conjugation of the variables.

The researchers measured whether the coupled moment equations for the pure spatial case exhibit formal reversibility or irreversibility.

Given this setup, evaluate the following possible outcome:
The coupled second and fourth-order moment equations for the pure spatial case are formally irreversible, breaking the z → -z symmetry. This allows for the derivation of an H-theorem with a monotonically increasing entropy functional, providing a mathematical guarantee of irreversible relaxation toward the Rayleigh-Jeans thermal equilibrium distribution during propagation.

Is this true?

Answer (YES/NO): NO